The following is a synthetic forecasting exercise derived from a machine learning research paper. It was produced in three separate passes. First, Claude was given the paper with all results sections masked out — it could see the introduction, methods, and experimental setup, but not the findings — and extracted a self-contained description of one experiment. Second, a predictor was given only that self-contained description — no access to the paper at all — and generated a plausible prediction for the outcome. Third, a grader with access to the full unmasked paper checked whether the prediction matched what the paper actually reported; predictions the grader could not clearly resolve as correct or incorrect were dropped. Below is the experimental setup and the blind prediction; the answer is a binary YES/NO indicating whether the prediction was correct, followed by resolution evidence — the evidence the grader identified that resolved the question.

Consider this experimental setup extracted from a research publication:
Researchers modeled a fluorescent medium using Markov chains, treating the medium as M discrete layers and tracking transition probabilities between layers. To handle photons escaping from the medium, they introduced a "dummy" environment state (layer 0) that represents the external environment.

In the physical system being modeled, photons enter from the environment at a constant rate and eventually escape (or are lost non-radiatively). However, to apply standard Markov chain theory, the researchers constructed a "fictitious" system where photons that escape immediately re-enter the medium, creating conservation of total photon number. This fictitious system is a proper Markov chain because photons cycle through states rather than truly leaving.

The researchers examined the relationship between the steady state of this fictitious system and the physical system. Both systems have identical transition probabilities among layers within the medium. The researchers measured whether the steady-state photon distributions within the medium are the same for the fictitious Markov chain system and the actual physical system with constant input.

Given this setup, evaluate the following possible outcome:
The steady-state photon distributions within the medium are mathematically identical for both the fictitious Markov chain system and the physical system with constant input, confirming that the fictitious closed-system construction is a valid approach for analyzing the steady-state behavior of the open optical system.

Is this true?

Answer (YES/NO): YES